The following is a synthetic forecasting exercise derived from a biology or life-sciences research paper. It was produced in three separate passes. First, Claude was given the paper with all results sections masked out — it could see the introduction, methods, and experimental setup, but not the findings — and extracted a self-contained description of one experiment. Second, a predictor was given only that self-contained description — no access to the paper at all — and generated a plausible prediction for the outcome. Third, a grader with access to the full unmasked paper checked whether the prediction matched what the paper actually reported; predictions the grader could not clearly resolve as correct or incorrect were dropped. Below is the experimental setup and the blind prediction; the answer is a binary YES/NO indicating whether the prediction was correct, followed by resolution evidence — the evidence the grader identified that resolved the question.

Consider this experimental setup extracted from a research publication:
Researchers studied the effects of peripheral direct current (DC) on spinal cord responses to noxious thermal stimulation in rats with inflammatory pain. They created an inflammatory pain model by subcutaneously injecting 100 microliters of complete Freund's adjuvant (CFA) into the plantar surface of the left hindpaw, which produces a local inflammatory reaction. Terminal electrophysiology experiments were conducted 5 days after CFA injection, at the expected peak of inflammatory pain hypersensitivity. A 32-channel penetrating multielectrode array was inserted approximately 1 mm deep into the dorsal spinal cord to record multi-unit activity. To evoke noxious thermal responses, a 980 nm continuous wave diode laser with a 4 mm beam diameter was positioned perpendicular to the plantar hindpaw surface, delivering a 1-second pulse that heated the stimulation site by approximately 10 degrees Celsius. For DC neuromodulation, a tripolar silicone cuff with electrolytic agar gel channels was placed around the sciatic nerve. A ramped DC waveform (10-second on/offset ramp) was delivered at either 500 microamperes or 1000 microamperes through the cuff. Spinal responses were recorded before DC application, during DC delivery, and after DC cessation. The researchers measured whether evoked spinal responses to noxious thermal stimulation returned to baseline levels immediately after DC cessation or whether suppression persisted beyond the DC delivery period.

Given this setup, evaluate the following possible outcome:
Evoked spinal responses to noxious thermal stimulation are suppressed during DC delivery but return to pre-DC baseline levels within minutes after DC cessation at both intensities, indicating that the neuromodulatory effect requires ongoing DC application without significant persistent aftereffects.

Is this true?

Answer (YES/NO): NO